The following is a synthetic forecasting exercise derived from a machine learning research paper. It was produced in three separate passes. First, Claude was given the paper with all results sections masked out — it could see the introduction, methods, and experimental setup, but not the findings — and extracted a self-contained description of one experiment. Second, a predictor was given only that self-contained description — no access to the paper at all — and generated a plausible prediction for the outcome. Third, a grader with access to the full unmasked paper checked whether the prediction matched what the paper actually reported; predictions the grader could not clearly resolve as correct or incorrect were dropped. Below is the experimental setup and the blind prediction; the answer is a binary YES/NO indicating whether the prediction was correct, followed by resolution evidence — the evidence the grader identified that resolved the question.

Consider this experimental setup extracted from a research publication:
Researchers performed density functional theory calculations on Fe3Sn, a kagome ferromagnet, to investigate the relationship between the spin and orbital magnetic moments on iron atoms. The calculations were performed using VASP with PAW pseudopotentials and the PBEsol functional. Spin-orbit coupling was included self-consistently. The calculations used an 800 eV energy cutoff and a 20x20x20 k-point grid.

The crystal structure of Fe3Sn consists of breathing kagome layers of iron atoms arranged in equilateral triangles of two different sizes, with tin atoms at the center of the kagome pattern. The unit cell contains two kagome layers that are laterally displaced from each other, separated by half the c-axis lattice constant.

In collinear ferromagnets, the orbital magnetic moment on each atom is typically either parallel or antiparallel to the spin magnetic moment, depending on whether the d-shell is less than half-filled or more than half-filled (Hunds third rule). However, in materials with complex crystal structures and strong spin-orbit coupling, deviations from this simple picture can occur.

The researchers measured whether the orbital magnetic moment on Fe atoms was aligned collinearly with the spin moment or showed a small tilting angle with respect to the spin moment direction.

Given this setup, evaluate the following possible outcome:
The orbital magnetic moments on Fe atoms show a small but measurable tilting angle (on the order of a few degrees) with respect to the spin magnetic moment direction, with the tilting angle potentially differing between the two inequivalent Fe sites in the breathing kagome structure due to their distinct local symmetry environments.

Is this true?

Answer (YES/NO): YES